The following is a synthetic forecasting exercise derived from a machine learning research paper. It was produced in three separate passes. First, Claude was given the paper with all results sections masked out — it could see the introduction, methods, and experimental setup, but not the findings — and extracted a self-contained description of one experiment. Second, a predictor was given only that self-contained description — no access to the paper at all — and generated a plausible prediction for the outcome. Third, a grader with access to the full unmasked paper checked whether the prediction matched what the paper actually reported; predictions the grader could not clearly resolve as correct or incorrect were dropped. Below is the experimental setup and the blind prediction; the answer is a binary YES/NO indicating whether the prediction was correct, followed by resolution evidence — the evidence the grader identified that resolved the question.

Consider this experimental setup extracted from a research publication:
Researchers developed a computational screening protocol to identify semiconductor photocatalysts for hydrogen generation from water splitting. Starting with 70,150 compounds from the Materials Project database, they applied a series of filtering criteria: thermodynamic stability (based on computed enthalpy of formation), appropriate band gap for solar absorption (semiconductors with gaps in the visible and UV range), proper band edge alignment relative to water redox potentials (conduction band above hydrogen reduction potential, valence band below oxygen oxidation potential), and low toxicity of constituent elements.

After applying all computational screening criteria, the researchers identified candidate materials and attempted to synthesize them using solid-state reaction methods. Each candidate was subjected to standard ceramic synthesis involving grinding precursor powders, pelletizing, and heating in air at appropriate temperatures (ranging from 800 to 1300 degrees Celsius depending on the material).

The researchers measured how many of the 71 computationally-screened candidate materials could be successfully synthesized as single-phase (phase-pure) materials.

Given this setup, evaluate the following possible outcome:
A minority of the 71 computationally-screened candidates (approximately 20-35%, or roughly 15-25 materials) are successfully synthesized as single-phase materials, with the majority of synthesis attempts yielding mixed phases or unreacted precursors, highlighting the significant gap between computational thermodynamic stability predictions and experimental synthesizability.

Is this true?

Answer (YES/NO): NO